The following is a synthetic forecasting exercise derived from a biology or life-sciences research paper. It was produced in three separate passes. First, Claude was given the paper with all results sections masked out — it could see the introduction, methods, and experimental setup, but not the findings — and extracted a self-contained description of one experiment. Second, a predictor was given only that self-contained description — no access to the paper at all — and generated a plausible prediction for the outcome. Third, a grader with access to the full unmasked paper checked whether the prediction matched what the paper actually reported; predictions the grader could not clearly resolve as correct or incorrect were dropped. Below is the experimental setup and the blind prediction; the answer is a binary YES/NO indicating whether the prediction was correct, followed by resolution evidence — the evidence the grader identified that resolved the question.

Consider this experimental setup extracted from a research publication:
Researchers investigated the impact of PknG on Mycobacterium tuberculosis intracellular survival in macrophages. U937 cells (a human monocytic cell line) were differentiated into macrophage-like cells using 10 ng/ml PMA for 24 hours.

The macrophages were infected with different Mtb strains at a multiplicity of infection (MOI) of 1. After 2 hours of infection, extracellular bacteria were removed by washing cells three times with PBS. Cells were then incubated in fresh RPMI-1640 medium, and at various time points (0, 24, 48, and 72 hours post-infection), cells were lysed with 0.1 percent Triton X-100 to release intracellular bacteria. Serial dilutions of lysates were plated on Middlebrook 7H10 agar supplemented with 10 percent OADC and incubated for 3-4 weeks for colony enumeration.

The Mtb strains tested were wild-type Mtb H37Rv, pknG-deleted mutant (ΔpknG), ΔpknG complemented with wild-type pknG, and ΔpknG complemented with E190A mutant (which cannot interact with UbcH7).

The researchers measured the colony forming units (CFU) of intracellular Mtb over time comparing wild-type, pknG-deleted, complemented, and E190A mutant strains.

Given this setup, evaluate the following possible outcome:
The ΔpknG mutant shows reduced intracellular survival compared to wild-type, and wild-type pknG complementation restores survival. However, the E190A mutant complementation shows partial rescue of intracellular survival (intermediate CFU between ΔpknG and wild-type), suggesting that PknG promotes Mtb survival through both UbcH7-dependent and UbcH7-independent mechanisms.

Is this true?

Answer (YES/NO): NO